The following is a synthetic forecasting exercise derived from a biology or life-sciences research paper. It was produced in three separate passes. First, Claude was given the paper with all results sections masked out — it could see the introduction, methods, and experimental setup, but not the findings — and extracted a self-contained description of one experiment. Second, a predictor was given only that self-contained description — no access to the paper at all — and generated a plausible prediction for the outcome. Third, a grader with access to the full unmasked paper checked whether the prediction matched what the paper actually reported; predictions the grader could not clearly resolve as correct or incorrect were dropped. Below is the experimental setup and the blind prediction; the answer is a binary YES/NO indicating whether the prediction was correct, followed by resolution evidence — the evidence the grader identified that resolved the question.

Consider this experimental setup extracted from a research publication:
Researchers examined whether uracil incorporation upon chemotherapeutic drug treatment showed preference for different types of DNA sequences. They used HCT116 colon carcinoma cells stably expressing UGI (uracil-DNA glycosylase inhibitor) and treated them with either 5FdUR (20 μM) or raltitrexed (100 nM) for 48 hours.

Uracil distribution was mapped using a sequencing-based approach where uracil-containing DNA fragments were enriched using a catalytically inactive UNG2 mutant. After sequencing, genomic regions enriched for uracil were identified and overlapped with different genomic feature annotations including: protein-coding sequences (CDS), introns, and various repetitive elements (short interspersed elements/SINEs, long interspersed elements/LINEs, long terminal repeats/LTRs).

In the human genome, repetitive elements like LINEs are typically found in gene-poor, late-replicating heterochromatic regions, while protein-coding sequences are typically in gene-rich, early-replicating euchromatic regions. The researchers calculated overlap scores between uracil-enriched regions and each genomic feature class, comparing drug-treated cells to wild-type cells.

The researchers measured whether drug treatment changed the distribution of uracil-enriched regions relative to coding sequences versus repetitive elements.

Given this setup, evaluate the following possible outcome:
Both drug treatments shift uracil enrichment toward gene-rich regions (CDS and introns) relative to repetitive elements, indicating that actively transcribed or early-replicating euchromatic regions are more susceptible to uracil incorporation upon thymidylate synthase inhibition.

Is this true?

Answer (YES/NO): YES